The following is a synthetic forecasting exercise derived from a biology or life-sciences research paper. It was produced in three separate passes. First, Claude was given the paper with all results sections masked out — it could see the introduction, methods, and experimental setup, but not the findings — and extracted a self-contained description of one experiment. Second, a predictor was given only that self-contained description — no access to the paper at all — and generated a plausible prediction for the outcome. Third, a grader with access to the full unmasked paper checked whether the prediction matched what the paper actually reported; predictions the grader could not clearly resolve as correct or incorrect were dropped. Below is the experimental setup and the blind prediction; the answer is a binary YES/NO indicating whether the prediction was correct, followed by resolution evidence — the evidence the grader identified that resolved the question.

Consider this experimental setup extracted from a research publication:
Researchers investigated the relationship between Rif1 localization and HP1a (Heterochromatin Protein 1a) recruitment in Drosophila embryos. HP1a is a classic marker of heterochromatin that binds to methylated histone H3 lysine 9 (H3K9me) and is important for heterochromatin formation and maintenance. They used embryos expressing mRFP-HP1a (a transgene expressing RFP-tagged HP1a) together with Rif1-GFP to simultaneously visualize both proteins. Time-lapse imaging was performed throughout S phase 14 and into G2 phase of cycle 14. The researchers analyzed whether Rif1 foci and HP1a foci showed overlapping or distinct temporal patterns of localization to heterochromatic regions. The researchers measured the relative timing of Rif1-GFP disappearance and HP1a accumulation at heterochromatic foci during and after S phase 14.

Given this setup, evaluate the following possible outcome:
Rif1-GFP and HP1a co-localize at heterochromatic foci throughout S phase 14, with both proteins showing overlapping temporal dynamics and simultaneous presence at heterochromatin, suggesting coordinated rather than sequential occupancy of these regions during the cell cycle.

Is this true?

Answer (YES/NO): NO